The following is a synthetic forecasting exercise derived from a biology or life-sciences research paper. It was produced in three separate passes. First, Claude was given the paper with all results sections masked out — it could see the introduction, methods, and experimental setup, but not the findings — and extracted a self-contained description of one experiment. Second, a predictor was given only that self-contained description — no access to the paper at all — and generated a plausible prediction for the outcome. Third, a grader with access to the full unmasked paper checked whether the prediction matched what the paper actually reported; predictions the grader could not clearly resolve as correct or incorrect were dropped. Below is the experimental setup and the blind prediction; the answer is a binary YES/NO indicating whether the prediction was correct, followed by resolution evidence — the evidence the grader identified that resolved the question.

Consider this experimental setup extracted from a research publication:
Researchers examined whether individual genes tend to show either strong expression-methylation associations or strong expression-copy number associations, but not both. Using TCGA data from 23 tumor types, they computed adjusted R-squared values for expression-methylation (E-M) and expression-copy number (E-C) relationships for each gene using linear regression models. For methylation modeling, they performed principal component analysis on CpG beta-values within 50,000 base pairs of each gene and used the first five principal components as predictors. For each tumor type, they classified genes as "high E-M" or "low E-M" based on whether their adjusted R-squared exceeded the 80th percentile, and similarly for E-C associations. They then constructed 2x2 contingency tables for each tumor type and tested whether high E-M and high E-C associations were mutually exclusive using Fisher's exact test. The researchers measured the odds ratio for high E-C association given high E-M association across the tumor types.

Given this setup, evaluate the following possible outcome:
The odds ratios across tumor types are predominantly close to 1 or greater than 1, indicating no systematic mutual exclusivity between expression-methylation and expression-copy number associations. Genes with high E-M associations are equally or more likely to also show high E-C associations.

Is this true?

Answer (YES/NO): NO